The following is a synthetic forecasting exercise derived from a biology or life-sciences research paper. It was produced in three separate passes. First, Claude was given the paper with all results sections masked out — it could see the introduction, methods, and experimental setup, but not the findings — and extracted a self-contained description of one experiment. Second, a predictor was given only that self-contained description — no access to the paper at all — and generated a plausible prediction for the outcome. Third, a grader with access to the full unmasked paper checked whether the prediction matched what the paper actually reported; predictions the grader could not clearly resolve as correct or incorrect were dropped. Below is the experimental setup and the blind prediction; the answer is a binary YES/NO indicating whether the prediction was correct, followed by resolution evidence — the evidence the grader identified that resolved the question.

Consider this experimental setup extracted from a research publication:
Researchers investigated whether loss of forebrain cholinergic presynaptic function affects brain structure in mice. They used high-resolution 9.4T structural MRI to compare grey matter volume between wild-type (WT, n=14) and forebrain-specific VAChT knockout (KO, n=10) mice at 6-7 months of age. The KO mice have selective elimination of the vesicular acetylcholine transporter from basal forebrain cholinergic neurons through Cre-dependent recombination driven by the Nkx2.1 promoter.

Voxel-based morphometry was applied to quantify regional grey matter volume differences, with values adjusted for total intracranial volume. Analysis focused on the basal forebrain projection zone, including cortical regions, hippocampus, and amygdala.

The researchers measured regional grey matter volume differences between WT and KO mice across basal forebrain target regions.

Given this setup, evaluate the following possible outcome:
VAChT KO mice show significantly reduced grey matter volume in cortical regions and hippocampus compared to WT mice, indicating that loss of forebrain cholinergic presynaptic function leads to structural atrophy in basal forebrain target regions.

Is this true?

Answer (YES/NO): YES